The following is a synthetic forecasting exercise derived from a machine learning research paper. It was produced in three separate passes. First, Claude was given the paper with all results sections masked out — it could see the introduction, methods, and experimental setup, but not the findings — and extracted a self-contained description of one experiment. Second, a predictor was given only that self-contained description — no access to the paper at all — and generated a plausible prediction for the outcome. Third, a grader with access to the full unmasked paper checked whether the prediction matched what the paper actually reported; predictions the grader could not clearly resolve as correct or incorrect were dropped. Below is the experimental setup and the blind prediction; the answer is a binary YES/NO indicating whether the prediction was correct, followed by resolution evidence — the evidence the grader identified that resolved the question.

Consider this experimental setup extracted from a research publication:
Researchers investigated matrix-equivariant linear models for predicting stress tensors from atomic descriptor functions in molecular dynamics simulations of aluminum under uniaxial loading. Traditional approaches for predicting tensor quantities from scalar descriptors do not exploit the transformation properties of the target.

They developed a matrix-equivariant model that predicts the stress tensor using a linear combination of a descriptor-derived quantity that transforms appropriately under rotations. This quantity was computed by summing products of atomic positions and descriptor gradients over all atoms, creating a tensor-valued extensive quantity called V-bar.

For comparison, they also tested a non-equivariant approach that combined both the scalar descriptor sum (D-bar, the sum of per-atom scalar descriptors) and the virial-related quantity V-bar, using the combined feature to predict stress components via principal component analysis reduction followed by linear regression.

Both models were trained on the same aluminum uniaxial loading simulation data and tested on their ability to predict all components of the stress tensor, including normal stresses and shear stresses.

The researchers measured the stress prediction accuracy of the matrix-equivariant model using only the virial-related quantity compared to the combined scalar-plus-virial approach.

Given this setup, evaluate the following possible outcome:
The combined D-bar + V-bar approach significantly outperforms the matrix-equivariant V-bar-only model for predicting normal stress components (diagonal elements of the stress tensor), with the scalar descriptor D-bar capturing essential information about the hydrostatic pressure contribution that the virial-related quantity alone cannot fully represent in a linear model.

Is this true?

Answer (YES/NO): NO